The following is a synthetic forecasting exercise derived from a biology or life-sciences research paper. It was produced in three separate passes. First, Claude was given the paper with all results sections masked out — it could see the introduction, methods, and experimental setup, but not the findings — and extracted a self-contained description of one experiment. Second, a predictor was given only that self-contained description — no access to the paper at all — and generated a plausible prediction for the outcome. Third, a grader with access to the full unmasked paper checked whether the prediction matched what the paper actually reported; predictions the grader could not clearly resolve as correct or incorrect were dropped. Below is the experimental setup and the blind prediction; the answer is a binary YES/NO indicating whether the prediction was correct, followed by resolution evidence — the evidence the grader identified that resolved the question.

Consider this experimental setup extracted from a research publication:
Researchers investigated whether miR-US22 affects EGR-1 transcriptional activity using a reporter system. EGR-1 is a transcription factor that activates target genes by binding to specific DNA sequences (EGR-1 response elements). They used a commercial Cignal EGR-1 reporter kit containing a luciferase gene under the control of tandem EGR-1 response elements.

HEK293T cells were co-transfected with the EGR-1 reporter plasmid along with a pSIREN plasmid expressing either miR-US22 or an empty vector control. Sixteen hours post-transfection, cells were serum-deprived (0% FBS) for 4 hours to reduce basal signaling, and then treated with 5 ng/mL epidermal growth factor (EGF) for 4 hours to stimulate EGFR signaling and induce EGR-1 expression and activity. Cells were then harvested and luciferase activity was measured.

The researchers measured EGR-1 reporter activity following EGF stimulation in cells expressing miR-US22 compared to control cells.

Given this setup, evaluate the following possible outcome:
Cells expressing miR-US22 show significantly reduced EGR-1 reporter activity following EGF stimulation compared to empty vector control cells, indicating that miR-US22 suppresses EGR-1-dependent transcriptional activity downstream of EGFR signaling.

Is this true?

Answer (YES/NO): YES